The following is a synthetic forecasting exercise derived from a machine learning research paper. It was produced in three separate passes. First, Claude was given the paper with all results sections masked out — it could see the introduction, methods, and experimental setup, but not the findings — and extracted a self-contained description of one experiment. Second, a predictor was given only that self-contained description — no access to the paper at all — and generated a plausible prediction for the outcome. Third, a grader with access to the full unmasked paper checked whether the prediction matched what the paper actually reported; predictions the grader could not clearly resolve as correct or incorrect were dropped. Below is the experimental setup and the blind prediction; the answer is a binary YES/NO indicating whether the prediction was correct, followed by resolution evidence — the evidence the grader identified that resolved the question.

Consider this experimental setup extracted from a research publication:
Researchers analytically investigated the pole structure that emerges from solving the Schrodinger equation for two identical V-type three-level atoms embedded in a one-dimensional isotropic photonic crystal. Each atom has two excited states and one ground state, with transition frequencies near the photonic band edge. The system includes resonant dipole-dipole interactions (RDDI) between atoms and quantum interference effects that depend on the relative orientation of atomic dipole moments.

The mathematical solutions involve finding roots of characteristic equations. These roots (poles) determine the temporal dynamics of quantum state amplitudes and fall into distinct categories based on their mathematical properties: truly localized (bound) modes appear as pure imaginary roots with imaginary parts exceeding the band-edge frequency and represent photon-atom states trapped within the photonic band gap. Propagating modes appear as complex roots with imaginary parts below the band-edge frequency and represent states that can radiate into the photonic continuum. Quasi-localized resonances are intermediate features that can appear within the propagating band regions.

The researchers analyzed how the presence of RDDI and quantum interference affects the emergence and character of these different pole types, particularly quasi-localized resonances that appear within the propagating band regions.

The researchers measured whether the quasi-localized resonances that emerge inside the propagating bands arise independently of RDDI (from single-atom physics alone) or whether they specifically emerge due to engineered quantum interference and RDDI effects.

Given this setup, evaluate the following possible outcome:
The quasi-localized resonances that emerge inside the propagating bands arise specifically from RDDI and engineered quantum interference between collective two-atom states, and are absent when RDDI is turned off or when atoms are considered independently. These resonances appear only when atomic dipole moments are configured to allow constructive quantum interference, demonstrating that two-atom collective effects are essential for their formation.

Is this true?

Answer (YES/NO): YES